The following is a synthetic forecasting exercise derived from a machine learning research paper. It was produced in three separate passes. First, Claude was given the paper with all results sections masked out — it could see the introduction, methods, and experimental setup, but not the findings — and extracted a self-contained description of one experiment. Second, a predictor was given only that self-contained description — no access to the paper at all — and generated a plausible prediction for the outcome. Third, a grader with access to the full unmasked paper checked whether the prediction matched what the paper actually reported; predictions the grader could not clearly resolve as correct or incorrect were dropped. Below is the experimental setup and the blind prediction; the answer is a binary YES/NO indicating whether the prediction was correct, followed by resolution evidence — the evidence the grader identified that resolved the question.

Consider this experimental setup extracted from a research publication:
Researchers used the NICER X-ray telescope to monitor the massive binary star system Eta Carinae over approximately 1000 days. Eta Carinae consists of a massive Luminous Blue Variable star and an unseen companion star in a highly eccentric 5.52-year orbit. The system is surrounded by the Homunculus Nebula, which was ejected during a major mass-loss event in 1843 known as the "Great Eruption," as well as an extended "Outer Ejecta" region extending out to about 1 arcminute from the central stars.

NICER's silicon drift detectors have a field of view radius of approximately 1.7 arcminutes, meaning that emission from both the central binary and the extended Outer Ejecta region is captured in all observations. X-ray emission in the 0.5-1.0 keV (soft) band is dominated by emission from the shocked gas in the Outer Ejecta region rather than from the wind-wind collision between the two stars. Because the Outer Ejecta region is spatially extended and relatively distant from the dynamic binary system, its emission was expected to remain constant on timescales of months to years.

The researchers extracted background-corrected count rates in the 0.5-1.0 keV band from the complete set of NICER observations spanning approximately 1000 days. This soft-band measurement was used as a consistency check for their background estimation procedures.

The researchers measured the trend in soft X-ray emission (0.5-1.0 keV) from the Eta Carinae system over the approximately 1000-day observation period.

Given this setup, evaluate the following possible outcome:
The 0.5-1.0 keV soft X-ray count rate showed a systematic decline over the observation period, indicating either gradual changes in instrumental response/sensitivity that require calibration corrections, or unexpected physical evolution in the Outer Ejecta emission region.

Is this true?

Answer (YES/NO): YES